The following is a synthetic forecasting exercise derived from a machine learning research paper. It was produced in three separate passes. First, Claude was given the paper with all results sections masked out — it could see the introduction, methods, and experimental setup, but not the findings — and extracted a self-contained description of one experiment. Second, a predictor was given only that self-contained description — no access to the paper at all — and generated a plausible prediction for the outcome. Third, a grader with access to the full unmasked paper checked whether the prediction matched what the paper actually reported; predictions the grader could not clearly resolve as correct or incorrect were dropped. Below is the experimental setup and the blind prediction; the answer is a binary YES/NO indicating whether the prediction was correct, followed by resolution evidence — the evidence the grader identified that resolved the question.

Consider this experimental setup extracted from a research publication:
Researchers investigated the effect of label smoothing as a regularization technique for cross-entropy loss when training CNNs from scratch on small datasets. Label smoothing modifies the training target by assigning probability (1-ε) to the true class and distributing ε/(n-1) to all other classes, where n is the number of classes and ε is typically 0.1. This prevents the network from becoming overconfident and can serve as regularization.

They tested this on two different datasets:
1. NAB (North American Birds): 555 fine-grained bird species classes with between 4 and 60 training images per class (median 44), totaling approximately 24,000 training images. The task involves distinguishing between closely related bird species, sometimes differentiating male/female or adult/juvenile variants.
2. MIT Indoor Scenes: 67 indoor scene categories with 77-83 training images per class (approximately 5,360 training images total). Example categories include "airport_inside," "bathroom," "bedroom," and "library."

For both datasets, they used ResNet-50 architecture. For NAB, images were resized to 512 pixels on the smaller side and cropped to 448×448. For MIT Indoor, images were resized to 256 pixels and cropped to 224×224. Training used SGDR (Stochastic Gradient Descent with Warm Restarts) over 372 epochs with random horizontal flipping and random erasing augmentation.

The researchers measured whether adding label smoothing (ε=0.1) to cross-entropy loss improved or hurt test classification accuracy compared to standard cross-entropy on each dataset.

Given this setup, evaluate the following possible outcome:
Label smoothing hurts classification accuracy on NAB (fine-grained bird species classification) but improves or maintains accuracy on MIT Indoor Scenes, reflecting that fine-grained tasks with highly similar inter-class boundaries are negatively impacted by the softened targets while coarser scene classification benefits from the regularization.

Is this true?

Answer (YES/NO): NO